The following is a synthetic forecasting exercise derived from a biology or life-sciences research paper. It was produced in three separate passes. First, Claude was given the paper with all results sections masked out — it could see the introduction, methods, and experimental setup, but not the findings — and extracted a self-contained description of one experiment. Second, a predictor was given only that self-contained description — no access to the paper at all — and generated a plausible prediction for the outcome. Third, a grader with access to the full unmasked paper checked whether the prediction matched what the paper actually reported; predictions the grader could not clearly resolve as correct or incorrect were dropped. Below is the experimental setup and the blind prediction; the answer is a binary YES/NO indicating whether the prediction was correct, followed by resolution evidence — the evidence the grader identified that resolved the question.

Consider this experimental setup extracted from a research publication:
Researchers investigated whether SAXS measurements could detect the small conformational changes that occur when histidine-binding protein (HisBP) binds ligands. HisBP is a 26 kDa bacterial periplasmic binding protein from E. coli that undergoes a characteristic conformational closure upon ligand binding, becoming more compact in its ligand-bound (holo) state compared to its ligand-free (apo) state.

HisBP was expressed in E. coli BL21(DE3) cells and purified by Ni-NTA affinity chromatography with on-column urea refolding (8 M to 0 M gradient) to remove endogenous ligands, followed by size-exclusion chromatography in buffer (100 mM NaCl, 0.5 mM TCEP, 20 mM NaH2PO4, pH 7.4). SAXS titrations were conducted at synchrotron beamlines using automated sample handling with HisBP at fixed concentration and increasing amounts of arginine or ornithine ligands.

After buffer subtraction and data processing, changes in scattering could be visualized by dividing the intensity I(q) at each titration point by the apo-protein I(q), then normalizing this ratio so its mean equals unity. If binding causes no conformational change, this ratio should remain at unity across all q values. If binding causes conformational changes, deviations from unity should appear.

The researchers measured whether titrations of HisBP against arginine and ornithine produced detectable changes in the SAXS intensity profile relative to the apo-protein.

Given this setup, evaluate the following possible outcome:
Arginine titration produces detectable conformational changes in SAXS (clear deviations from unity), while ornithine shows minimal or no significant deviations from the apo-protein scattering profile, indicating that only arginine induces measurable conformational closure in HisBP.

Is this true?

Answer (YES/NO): NO